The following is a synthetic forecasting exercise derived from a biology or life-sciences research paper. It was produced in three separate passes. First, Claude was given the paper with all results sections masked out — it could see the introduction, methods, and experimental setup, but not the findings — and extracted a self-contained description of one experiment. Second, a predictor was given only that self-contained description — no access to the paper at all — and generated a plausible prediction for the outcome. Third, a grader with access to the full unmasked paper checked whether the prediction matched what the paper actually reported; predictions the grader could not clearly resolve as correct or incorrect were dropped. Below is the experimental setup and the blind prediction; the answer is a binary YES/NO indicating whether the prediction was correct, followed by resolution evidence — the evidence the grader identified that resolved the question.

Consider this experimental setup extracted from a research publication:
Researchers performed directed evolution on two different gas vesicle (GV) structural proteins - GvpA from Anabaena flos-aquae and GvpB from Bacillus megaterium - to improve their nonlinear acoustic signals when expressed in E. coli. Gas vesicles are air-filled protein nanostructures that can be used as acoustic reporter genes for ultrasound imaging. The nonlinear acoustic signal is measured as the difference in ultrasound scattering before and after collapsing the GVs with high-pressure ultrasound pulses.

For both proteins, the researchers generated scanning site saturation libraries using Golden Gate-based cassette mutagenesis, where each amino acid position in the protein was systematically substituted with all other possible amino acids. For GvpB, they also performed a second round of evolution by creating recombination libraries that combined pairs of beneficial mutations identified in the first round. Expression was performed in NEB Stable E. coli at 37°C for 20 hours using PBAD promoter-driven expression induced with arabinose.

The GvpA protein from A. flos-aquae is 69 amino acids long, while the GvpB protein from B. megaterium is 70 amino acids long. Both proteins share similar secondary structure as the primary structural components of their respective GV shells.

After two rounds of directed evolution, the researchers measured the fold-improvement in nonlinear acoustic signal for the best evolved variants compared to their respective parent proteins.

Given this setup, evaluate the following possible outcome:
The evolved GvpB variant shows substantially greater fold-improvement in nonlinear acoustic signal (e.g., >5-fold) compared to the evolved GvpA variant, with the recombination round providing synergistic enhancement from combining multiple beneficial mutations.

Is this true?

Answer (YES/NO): YES